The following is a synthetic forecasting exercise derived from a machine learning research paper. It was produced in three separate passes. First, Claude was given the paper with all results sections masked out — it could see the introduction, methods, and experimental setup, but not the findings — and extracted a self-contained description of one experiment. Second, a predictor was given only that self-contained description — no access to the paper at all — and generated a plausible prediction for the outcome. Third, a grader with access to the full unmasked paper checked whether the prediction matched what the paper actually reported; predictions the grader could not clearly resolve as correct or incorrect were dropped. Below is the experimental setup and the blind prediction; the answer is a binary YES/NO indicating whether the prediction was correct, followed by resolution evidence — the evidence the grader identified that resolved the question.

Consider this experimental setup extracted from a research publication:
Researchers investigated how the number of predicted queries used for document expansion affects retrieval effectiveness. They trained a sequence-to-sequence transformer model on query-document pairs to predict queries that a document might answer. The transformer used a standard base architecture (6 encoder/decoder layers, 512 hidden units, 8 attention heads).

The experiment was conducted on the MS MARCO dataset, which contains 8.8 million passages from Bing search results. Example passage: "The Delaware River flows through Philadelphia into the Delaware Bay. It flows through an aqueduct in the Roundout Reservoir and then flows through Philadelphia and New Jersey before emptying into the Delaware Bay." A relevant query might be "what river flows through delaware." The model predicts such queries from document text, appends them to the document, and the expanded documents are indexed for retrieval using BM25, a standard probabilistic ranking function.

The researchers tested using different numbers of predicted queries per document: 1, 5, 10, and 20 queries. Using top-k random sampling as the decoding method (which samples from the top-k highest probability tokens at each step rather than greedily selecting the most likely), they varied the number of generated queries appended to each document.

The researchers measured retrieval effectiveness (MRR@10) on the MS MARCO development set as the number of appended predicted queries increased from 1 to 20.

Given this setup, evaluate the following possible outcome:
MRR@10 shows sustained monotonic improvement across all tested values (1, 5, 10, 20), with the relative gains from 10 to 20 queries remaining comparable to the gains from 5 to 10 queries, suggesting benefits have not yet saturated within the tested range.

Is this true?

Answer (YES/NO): NO